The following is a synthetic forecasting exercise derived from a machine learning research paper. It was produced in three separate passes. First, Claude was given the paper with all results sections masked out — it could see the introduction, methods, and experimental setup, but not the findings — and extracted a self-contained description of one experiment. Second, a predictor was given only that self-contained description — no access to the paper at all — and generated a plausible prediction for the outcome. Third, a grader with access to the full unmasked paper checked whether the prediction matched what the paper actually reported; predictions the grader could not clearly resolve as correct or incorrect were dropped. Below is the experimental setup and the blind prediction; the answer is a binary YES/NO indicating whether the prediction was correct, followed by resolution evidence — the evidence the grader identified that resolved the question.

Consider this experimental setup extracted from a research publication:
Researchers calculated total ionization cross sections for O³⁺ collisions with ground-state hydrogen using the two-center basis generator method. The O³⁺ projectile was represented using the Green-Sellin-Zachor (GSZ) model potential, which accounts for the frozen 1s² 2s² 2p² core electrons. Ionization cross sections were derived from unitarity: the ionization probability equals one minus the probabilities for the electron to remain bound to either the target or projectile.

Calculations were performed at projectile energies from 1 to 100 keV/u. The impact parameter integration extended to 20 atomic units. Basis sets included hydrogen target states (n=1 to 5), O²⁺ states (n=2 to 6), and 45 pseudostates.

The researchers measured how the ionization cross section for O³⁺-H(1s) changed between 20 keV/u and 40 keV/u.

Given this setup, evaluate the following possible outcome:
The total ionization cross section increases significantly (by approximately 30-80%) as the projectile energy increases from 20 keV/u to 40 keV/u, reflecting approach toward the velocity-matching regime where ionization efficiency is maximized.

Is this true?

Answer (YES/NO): NO